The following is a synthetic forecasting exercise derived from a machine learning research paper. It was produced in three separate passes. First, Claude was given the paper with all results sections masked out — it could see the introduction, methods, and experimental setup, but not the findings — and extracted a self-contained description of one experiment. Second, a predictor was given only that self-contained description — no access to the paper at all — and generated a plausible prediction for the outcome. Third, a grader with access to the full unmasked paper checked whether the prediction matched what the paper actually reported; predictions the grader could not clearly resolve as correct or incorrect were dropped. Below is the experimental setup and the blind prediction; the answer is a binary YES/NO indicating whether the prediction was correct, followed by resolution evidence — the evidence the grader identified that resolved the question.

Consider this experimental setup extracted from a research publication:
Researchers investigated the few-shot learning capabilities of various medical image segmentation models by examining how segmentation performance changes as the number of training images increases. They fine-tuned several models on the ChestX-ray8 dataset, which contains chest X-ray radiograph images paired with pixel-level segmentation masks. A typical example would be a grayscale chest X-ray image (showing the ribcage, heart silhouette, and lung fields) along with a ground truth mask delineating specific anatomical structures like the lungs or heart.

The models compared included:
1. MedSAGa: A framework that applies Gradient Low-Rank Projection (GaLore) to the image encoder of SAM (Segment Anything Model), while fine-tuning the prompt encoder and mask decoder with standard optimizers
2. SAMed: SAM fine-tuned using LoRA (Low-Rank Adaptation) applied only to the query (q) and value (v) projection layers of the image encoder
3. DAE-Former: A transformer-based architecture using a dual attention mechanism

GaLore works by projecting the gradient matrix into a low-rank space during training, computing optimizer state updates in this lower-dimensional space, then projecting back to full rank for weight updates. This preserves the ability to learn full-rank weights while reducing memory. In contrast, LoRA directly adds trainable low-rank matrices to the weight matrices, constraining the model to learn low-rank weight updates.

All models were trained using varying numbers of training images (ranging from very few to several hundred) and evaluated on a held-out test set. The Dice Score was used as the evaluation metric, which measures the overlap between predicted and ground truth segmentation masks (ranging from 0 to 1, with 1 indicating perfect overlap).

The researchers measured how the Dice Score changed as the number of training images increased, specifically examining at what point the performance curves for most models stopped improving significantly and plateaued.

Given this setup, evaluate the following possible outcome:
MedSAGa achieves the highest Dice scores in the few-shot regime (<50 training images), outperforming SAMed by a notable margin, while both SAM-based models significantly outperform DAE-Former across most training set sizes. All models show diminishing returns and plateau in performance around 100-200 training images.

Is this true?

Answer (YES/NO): NO